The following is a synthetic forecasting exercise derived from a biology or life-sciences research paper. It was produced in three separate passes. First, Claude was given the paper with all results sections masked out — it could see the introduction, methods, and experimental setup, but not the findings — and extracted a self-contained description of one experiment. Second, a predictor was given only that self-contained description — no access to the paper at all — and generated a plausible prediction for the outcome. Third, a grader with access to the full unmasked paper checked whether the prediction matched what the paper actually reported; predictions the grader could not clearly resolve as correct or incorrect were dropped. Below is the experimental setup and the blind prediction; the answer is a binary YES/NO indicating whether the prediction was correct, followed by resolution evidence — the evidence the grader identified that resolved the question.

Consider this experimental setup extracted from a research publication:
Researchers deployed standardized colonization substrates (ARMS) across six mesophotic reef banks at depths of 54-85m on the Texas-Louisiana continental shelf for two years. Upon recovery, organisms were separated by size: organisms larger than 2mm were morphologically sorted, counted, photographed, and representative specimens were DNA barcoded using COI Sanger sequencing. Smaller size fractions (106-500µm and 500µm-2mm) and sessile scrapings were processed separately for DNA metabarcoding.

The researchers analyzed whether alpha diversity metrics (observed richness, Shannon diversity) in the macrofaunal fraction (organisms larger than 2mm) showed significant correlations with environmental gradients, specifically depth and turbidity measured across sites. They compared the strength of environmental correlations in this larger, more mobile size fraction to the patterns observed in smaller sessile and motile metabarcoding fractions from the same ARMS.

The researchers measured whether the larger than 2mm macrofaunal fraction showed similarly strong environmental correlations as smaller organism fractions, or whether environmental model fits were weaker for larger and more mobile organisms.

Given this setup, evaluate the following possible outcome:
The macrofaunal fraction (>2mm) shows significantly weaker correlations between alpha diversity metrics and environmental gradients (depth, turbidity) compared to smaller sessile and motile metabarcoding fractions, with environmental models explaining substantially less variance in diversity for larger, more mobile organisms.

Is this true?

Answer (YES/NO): YES